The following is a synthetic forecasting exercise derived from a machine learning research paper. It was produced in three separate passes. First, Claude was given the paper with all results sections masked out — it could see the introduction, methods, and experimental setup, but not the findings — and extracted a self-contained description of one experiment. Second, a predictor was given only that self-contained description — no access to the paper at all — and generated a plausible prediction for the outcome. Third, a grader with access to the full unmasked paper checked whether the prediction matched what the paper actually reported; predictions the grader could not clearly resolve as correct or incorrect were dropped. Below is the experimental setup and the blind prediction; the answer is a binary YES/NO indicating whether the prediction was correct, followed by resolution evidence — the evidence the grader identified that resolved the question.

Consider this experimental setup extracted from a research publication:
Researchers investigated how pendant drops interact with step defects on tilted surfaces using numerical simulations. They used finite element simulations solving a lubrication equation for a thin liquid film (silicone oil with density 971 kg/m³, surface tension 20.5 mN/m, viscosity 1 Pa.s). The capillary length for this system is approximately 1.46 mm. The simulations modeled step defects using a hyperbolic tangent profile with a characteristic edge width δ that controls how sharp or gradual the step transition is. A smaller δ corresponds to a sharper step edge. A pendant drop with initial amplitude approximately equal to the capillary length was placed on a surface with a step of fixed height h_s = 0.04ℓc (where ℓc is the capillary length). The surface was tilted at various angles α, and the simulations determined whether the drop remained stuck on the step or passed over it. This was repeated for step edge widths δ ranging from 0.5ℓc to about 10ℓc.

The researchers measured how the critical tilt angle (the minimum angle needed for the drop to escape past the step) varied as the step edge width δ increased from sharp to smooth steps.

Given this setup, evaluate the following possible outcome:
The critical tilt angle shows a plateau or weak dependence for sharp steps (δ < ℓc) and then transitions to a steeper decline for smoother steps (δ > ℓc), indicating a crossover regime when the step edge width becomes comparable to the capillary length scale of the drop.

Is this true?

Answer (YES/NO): NO